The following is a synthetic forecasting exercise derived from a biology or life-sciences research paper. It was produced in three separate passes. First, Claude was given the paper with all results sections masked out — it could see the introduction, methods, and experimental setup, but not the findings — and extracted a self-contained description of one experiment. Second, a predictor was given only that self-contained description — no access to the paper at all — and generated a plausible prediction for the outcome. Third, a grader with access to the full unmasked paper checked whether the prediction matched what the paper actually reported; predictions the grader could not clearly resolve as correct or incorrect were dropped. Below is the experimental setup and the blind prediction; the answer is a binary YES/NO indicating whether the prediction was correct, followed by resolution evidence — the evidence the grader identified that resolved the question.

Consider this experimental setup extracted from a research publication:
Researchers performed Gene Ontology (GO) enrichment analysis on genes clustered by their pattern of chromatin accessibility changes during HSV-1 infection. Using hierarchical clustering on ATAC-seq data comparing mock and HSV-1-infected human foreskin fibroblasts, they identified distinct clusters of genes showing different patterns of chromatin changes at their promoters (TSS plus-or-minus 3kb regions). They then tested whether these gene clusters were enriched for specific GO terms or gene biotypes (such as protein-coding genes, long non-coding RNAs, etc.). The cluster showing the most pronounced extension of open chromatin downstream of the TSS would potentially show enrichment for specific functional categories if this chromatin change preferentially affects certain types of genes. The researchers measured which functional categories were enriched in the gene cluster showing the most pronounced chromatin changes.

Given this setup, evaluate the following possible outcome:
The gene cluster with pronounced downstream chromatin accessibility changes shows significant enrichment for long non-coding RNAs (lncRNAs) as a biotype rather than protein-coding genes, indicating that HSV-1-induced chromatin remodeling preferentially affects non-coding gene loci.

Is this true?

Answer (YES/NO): NO